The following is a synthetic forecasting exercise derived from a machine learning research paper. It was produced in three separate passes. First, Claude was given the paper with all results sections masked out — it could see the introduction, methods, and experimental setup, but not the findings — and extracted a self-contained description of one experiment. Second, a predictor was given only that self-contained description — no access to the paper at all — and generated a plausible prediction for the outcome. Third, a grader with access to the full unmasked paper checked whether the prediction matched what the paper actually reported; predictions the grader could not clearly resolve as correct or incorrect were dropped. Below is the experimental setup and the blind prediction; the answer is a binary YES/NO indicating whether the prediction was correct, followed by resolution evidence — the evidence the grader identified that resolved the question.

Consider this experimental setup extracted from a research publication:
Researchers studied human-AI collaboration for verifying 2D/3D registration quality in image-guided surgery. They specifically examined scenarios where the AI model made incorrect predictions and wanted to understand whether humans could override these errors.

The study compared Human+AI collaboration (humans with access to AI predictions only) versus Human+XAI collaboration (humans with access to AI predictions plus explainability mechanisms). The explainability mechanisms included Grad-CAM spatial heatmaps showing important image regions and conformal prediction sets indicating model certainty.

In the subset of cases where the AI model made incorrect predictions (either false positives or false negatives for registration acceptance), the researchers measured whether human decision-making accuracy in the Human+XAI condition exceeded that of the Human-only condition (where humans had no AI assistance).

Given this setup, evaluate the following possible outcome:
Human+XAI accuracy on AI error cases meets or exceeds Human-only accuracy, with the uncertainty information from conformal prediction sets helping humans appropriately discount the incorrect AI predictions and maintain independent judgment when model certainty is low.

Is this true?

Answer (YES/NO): NO